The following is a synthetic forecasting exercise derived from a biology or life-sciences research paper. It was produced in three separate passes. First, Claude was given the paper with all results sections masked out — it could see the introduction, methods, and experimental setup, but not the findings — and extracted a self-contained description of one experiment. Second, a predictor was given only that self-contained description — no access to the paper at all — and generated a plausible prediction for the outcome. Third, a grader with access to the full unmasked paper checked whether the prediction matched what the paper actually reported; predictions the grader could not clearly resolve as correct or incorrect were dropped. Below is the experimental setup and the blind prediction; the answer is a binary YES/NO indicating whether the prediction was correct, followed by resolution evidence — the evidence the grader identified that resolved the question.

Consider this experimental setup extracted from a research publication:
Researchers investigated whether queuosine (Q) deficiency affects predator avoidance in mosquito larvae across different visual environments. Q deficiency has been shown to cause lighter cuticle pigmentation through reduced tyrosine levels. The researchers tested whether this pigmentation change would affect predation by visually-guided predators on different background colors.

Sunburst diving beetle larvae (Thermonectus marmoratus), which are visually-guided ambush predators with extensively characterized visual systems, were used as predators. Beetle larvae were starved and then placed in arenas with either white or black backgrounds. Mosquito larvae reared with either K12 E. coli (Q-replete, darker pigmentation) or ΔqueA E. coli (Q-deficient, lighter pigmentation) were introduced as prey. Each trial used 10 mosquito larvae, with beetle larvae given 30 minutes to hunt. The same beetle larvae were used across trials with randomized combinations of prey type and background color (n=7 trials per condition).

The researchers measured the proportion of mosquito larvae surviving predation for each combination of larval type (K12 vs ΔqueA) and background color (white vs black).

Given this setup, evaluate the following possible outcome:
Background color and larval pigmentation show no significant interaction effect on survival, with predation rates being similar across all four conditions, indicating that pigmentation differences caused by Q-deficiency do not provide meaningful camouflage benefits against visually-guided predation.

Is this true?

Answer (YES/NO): NO